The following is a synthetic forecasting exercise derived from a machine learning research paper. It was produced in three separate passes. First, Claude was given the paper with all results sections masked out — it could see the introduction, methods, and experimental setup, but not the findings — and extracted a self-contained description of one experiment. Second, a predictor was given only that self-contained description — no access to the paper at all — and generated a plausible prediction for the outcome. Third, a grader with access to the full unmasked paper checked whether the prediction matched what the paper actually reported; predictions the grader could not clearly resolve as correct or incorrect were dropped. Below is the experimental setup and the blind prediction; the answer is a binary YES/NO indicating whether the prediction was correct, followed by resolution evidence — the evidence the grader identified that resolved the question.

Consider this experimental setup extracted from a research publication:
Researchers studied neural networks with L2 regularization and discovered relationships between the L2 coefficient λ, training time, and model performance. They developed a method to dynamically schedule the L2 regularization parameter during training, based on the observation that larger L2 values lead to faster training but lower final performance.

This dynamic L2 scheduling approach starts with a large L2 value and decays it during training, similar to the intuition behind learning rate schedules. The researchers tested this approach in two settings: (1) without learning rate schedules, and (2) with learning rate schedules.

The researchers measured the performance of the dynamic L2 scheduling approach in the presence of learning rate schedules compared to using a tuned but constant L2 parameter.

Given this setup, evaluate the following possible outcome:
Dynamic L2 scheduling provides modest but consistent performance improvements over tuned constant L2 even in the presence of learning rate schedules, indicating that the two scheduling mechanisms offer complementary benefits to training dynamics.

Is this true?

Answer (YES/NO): NO